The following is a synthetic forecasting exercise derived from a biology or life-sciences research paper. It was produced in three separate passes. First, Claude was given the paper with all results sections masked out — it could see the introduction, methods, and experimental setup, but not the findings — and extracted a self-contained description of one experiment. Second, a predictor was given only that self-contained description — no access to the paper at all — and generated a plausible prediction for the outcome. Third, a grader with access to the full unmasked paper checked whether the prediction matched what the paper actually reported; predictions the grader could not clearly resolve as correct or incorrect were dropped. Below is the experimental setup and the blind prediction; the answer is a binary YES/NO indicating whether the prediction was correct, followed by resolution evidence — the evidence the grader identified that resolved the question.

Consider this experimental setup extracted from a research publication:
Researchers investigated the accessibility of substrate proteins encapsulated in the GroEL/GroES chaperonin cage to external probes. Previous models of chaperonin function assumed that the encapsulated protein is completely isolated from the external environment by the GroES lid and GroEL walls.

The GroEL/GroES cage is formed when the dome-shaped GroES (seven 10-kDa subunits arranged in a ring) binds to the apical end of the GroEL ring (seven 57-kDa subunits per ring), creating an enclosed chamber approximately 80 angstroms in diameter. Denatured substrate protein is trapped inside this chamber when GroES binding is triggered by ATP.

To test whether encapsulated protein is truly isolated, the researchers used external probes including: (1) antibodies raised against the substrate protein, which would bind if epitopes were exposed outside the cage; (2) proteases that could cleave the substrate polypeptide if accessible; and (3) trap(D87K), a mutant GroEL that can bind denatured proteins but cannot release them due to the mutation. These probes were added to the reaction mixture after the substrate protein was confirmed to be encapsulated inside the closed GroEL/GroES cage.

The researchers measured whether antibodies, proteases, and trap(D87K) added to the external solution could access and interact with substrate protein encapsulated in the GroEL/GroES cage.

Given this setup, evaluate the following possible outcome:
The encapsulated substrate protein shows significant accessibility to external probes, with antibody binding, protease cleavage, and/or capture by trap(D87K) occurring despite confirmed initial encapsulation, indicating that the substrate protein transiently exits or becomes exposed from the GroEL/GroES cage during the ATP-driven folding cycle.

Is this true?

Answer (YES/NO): YES